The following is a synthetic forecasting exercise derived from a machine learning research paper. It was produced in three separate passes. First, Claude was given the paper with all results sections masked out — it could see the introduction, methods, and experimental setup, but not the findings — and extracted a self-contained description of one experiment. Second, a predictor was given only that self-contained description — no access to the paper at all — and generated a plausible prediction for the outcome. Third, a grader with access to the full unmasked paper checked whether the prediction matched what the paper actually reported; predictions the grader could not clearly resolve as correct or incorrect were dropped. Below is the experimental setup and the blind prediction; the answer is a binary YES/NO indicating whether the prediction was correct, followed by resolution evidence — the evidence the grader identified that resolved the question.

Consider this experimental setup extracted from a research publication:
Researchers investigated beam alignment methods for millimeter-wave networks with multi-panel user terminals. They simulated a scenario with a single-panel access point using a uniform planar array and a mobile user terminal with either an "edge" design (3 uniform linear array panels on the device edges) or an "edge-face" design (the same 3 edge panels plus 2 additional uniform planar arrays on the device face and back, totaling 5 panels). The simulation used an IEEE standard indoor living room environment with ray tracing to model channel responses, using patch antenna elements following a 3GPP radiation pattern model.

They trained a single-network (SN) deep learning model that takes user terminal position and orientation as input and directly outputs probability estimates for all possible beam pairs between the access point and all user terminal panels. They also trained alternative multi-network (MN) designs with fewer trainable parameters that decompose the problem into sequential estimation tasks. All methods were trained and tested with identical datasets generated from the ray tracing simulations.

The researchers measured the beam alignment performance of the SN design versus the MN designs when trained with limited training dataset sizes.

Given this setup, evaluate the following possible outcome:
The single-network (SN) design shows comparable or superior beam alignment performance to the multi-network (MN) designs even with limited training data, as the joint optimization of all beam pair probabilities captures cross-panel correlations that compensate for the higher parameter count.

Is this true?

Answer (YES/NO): NO